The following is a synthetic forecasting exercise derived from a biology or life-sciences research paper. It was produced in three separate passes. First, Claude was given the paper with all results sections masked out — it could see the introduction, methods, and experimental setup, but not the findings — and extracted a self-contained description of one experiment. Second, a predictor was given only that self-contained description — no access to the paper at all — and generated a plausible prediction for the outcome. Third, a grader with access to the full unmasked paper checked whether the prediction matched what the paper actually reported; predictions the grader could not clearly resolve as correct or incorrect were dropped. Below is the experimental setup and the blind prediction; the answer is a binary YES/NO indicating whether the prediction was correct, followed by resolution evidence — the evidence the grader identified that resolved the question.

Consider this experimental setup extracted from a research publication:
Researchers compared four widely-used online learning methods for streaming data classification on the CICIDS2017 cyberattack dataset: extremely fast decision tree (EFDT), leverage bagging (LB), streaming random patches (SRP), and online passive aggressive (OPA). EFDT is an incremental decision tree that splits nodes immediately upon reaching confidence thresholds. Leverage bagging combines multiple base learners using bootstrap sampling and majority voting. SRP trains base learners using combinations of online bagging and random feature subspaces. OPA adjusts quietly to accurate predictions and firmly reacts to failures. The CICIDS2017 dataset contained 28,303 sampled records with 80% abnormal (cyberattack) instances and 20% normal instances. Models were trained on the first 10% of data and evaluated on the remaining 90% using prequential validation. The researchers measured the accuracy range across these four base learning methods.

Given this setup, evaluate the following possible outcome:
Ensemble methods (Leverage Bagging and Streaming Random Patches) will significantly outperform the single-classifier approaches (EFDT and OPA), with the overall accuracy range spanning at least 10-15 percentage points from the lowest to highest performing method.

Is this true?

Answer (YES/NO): NO